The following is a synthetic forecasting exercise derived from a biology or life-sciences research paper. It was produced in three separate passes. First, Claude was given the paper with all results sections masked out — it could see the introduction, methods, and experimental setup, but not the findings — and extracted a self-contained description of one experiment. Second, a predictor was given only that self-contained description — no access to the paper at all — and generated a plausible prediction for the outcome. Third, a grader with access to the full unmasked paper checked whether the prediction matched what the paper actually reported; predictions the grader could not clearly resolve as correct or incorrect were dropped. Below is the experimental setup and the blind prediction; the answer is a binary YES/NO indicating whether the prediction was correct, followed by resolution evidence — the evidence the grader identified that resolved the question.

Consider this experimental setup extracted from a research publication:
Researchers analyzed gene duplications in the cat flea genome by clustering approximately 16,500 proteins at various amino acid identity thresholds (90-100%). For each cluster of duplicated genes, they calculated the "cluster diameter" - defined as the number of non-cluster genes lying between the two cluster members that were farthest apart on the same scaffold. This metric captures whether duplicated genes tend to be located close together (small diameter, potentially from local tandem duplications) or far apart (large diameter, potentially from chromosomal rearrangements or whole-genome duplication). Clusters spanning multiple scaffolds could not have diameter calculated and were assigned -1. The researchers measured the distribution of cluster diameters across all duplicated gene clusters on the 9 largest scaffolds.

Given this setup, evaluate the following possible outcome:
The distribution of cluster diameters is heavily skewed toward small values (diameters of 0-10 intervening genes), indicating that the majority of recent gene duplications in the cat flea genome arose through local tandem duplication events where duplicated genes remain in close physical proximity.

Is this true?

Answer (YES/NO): YES